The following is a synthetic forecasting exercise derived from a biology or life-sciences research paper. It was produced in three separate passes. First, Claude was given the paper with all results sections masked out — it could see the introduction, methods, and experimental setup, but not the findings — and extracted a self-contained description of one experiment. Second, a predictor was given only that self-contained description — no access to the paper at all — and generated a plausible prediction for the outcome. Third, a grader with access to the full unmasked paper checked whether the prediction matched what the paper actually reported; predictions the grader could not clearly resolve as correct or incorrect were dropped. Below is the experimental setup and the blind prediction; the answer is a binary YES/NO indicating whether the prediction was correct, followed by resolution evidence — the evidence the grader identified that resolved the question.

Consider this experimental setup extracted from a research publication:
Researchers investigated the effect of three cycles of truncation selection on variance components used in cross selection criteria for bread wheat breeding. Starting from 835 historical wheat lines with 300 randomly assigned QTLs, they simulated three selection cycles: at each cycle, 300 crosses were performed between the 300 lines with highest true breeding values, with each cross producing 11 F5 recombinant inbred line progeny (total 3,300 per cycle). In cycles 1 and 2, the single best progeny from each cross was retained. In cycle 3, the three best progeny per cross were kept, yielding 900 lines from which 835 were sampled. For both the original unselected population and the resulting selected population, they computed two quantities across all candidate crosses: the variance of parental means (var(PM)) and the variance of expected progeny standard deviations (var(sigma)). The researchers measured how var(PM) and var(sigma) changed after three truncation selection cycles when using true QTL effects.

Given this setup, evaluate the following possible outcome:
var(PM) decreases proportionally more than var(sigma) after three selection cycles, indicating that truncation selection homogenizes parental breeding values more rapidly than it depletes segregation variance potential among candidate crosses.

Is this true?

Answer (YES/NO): YES